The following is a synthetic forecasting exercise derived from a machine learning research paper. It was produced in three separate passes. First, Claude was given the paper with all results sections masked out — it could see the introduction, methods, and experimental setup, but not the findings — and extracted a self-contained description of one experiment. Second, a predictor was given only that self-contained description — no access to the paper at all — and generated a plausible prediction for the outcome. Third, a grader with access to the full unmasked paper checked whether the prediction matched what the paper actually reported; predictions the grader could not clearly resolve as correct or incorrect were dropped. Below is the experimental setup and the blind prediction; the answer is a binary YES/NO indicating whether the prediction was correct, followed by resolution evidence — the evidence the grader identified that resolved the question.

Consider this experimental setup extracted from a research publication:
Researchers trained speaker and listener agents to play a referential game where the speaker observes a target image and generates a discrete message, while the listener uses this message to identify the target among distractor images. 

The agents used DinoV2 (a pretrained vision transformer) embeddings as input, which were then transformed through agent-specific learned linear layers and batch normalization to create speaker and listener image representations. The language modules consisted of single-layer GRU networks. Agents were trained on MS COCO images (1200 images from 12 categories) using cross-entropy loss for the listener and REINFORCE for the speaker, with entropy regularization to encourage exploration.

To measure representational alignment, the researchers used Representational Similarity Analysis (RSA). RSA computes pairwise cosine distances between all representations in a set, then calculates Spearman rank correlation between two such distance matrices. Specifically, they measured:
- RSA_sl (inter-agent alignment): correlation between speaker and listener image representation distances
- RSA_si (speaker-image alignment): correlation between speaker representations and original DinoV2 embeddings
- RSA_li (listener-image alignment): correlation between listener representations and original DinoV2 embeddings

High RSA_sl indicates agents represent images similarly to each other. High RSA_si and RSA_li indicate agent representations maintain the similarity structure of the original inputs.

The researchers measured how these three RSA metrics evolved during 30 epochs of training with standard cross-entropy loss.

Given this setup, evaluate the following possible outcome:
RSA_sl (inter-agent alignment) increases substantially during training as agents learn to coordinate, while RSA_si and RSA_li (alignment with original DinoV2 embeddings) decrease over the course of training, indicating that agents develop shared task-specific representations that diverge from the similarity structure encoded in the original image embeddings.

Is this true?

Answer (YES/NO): YES